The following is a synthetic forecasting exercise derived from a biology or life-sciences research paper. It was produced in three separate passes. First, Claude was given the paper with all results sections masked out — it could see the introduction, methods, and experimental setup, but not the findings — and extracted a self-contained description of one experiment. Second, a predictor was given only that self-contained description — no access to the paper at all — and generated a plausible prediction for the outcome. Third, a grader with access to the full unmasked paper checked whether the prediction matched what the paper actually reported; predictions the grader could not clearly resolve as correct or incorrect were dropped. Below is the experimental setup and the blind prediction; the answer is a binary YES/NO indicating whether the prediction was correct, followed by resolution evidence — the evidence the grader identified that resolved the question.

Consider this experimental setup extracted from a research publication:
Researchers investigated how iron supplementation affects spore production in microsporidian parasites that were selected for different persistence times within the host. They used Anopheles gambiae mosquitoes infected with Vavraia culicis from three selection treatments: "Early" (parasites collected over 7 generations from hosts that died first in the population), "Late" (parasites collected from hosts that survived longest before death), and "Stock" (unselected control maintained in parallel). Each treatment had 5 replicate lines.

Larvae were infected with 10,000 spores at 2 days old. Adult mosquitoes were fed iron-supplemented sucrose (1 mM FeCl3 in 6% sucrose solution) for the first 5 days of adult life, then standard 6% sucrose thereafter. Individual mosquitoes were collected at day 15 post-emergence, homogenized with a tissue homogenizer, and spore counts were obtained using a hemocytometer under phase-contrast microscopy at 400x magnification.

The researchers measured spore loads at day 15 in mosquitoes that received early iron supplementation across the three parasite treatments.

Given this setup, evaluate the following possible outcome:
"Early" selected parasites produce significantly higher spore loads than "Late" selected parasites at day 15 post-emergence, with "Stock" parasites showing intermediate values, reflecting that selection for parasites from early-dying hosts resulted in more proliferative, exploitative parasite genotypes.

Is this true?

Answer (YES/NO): NO